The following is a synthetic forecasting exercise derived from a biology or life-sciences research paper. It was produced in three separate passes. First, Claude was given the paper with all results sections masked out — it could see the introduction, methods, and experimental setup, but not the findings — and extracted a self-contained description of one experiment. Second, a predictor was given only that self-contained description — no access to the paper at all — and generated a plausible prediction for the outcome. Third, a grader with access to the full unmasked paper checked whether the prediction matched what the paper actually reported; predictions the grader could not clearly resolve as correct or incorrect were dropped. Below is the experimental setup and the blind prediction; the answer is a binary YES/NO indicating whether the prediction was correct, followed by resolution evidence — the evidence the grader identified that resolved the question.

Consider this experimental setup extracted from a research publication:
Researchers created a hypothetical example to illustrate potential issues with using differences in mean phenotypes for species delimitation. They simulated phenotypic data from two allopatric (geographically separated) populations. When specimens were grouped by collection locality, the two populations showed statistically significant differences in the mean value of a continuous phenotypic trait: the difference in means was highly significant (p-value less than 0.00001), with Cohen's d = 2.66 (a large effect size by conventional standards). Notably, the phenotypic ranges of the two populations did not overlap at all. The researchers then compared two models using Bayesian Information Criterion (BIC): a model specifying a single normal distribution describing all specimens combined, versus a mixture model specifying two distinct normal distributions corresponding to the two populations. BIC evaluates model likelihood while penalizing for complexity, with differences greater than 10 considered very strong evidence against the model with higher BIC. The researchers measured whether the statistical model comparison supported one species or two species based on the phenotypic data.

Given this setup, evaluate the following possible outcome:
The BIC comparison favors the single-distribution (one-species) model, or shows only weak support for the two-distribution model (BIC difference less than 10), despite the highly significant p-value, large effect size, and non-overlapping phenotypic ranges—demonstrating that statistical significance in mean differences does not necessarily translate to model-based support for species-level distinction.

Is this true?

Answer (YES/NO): YES